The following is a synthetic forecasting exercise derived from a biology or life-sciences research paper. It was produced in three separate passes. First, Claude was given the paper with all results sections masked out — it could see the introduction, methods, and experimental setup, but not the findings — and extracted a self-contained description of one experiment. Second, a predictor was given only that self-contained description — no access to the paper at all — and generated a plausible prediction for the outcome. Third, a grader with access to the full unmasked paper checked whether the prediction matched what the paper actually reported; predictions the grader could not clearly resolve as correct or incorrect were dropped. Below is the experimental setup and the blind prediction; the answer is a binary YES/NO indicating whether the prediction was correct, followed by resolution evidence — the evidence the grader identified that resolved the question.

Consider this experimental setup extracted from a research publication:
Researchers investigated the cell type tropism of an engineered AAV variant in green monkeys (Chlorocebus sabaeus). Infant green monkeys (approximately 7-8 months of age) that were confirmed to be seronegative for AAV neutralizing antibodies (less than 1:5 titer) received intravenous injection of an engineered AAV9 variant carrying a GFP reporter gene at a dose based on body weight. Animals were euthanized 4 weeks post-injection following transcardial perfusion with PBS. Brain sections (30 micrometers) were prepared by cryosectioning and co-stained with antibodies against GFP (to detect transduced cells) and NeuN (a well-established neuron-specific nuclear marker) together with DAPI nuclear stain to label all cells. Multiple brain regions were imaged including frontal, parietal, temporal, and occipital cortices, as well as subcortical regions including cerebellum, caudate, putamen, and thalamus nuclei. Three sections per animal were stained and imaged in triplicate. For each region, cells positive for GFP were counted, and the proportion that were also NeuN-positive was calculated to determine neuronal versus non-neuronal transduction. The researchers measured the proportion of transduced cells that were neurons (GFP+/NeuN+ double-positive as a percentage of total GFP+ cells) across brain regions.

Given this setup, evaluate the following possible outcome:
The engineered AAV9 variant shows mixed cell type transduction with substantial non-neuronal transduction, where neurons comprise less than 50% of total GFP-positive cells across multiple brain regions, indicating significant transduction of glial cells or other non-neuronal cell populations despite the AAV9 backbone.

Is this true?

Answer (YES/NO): NO